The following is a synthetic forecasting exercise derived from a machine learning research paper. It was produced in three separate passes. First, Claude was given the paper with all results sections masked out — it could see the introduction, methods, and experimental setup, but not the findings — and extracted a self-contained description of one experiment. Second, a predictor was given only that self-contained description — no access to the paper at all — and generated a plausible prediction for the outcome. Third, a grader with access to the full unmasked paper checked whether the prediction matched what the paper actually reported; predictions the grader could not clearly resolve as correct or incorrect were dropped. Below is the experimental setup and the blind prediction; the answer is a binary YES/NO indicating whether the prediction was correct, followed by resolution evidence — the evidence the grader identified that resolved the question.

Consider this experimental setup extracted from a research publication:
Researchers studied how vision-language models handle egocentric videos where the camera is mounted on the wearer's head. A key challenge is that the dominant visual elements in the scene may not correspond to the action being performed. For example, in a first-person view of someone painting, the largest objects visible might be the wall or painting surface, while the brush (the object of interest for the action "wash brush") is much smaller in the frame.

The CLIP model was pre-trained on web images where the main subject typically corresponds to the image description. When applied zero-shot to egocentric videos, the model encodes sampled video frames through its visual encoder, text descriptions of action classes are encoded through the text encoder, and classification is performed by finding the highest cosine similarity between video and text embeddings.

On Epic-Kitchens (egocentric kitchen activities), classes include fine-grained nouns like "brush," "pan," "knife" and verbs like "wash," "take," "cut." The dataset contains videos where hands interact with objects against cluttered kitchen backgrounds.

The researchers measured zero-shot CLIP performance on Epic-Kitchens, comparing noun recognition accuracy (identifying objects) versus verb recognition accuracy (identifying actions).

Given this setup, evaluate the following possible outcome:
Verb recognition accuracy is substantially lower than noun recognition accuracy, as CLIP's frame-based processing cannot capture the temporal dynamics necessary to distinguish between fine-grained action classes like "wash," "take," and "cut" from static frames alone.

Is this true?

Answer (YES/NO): YES